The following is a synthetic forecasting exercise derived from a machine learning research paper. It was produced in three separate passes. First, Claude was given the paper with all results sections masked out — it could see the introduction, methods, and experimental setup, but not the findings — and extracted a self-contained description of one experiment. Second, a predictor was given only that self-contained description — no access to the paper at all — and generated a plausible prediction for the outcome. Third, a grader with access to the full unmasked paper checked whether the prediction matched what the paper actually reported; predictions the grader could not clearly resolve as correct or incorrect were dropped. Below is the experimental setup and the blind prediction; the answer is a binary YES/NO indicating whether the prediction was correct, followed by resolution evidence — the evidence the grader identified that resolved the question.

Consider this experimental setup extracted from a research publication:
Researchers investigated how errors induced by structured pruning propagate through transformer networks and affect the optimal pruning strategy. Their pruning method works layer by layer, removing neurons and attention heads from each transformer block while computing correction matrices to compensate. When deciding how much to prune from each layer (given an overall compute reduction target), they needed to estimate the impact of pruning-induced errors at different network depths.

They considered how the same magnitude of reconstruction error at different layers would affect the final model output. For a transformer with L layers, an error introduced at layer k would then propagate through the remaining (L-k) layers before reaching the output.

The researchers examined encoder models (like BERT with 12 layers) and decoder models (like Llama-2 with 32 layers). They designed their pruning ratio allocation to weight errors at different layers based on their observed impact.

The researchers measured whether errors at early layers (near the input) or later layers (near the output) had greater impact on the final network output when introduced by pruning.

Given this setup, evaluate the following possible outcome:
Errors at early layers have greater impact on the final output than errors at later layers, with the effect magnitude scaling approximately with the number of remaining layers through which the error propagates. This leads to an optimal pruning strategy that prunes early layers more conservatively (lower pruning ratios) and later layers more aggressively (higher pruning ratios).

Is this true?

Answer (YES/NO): YES